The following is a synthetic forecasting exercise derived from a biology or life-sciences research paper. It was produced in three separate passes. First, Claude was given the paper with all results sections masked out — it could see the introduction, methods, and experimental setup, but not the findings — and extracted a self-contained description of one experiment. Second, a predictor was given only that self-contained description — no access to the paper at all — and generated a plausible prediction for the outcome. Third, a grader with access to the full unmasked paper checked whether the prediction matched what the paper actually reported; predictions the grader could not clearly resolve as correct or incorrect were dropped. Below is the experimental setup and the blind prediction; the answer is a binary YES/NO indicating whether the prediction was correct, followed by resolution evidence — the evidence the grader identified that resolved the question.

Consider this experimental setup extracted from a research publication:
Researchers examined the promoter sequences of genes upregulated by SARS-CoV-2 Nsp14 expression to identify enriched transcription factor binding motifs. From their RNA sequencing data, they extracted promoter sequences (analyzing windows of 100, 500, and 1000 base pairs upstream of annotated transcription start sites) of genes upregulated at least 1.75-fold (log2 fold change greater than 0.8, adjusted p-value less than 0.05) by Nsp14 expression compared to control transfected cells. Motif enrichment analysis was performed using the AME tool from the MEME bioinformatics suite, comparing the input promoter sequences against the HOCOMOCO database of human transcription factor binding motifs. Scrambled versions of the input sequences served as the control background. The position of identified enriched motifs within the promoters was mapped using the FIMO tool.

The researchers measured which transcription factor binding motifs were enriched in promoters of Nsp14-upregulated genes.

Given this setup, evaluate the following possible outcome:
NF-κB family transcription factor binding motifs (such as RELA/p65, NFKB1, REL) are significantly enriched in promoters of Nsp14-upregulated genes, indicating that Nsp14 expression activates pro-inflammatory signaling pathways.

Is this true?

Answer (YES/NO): YES